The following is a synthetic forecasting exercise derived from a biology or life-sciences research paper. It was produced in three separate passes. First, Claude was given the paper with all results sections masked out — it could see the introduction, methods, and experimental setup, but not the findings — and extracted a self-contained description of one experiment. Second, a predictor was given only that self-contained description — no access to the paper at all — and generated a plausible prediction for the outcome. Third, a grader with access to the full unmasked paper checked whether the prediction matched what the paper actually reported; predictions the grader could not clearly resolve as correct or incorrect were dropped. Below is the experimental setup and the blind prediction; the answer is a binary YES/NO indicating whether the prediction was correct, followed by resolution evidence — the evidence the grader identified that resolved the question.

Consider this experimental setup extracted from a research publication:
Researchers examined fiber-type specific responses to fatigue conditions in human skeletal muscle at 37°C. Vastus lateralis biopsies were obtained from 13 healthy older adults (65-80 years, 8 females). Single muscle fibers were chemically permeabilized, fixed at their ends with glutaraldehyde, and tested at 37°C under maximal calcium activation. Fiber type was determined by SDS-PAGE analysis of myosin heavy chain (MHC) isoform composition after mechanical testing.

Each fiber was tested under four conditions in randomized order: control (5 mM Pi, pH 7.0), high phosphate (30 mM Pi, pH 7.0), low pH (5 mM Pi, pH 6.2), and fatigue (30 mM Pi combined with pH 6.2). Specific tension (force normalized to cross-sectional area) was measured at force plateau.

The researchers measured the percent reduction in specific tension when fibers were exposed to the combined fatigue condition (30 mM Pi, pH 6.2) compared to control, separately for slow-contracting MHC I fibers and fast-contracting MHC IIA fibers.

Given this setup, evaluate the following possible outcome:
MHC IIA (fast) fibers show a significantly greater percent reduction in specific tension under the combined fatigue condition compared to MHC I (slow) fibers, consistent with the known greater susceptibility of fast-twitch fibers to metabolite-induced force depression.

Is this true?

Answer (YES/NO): NO